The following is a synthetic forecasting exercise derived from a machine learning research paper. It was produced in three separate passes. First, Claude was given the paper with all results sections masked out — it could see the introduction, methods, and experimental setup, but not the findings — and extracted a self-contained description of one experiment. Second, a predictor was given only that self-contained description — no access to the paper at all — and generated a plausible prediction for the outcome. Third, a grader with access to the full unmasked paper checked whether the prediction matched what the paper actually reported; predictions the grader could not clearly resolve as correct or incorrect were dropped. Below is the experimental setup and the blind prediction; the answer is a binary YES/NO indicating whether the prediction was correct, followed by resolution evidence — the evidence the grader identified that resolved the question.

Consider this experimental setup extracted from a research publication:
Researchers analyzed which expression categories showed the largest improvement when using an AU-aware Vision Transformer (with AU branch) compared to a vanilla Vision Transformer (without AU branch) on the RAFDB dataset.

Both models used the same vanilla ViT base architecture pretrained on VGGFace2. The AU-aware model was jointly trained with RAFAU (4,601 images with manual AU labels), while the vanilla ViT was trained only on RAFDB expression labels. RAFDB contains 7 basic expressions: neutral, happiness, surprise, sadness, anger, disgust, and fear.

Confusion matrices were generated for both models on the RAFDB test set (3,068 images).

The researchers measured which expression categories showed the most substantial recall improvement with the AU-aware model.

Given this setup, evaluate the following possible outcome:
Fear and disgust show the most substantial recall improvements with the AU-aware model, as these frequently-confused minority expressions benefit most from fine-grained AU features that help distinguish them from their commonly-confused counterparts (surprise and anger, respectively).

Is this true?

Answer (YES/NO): NO